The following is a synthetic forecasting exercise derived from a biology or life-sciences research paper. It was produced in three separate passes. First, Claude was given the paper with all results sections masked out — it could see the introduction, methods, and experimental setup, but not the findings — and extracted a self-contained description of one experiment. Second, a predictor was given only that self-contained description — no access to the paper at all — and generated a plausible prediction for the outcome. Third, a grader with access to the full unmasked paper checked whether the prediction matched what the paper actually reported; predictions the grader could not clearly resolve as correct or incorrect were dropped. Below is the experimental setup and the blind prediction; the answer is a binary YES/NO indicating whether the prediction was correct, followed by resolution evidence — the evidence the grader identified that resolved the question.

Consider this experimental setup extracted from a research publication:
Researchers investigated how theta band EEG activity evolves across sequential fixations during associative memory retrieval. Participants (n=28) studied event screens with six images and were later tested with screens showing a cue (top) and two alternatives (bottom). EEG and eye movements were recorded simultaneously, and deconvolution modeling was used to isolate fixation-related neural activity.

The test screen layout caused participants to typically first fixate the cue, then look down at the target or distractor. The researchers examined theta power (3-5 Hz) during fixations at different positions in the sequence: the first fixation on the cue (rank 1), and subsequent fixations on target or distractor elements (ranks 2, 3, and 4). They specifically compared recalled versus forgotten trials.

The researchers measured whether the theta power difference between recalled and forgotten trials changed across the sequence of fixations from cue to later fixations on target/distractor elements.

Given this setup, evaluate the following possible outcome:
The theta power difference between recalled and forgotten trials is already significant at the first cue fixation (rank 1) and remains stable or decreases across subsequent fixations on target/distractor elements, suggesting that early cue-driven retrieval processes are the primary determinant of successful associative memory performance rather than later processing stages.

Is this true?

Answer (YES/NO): NO